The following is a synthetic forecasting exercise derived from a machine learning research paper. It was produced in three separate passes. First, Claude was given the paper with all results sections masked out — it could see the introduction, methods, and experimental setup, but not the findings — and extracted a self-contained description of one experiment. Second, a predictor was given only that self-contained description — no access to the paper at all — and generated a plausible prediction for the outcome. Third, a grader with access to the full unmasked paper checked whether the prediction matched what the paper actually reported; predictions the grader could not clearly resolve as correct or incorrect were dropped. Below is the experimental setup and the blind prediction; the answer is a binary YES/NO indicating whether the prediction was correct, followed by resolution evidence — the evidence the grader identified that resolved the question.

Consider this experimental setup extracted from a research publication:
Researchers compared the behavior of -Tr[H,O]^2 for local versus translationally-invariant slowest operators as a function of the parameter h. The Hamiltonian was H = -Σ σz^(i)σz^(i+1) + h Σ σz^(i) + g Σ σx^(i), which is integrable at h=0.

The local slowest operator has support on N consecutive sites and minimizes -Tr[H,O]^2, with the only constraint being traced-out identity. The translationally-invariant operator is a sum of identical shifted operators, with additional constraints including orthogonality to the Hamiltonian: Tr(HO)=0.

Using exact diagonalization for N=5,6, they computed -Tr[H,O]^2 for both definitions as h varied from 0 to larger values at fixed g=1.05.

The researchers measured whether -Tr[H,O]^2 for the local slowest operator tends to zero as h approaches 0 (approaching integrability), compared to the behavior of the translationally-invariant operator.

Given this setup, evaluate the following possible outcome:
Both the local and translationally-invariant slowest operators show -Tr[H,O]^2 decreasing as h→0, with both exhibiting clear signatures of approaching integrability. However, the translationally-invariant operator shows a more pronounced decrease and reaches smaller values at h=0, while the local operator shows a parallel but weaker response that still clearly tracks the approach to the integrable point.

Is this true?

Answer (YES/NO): NO